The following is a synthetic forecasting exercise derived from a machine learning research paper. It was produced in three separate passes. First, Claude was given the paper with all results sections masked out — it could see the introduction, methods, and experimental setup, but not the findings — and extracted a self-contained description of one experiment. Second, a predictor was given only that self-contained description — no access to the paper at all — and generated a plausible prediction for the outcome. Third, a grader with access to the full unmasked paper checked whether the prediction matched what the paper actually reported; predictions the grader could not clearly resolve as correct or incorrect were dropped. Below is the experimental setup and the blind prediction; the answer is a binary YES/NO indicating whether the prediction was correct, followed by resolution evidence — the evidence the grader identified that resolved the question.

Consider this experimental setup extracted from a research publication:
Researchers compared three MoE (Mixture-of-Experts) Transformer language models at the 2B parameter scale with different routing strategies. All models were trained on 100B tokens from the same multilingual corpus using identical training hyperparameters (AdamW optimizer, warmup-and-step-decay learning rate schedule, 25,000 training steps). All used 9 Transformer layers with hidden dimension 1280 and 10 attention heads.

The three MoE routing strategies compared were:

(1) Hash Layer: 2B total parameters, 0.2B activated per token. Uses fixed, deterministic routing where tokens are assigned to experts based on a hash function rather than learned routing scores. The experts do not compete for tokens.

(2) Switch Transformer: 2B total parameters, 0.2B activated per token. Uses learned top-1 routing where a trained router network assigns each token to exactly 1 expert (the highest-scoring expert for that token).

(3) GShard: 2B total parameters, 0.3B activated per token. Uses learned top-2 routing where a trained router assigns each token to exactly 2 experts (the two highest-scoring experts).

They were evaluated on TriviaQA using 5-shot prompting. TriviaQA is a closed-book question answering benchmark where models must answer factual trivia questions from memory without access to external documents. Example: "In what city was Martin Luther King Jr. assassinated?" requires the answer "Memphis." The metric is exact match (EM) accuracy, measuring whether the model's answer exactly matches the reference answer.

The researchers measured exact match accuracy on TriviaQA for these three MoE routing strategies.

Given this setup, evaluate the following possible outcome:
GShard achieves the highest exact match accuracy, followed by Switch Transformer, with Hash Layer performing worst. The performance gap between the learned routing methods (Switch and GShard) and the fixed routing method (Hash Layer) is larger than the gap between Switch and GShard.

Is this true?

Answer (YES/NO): YES